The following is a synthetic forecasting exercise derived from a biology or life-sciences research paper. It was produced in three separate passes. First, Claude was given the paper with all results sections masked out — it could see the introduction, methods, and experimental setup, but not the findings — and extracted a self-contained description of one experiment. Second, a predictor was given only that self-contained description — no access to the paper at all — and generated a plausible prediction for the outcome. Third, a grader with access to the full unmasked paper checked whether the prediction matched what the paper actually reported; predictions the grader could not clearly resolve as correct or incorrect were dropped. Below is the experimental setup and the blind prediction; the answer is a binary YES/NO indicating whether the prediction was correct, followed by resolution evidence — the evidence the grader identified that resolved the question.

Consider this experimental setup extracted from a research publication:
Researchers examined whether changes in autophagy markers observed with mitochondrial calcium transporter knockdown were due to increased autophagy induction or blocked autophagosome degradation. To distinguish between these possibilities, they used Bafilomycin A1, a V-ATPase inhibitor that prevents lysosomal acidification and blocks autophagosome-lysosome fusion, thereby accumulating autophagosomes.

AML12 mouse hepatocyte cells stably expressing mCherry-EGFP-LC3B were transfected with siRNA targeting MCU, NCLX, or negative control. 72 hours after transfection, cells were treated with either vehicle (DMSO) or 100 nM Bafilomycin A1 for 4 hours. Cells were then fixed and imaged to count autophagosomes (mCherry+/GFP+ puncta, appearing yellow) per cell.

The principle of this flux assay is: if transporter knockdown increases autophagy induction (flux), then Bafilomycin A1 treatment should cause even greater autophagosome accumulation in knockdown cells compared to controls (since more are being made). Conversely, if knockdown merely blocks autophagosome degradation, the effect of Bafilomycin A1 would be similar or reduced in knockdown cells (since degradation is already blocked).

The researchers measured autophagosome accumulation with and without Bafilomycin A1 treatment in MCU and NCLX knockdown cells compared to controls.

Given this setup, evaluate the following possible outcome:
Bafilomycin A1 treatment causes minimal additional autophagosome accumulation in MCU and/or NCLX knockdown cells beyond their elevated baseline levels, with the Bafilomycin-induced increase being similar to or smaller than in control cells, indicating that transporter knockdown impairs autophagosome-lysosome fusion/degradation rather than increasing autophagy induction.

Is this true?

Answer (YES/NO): NO